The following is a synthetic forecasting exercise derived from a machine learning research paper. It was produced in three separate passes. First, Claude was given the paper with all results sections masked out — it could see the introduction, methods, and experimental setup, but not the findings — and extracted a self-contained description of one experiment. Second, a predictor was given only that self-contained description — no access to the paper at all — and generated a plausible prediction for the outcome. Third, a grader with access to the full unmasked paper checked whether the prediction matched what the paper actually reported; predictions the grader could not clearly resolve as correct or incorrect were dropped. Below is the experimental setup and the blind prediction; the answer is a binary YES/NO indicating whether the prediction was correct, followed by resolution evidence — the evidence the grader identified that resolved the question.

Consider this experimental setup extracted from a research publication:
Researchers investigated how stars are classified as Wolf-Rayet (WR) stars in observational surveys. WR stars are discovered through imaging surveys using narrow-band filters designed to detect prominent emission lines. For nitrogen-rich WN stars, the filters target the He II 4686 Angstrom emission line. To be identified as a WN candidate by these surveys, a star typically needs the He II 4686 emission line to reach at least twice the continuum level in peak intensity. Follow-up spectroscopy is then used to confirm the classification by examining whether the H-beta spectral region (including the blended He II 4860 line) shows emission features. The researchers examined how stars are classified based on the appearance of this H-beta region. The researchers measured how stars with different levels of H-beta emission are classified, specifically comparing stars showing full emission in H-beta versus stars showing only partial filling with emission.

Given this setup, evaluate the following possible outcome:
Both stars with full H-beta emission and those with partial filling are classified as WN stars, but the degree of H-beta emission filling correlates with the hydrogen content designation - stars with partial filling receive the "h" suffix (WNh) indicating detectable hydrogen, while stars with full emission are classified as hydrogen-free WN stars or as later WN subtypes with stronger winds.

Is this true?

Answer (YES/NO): NO